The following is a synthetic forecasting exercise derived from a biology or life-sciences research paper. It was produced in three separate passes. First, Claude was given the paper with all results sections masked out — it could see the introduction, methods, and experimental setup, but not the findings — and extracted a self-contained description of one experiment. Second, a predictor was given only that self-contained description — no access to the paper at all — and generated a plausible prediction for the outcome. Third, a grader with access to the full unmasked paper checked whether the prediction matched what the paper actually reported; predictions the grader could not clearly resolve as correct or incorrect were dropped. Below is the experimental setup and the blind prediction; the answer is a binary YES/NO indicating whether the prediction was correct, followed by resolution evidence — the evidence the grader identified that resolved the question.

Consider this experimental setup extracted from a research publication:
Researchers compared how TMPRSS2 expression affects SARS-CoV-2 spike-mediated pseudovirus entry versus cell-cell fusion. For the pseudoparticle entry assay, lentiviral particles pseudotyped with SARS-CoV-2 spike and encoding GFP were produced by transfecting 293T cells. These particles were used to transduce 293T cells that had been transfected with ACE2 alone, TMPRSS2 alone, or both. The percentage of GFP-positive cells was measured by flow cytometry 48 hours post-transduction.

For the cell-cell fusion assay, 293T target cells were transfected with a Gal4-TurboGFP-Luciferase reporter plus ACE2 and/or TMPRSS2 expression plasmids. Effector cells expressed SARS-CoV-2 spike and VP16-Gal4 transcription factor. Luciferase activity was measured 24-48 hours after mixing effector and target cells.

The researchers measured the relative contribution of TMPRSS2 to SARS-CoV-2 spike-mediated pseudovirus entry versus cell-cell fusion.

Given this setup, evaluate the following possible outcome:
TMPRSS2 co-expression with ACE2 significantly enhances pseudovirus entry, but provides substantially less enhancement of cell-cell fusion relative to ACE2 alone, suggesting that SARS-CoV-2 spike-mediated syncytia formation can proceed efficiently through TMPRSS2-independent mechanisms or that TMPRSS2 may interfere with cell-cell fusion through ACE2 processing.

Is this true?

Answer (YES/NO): YES